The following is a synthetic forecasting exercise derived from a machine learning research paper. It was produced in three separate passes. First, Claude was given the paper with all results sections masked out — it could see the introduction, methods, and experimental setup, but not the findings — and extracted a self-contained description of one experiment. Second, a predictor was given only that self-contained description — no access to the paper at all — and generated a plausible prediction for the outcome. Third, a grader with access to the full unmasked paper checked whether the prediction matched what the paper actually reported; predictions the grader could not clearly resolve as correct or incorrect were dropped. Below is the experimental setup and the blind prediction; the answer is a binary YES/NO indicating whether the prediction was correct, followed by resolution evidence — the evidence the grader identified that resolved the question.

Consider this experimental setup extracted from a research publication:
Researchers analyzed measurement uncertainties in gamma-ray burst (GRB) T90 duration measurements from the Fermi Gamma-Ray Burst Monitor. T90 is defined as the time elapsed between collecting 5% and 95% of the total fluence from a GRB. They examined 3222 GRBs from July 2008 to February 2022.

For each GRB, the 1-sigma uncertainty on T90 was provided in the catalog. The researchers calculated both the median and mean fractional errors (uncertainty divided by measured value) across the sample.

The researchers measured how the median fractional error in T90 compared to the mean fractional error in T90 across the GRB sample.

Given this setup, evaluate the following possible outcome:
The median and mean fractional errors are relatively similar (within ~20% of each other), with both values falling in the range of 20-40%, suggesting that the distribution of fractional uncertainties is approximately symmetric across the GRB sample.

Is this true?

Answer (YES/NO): NO